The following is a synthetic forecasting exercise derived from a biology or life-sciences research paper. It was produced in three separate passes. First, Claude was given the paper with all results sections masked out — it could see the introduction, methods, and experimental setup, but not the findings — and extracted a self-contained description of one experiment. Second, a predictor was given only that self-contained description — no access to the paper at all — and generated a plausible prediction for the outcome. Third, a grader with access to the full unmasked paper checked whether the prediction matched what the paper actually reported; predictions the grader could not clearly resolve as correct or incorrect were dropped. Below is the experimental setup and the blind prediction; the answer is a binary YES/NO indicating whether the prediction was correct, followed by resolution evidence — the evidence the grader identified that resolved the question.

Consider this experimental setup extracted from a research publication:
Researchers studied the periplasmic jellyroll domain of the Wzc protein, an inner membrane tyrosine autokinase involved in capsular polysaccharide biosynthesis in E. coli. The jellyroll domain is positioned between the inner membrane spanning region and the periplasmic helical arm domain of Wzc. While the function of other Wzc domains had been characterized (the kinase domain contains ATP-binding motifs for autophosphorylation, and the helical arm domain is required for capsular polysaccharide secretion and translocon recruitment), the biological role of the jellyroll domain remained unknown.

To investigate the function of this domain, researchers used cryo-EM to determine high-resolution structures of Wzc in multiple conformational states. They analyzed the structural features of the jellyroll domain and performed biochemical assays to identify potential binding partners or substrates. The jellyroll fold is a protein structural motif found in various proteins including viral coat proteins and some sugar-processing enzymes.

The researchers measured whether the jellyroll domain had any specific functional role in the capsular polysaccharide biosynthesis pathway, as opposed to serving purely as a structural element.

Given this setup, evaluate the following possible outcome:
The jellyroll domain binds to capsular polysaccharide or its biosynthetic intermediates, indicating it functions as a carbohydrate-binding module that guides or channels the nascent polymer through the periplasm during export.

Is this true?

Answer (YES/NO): YES